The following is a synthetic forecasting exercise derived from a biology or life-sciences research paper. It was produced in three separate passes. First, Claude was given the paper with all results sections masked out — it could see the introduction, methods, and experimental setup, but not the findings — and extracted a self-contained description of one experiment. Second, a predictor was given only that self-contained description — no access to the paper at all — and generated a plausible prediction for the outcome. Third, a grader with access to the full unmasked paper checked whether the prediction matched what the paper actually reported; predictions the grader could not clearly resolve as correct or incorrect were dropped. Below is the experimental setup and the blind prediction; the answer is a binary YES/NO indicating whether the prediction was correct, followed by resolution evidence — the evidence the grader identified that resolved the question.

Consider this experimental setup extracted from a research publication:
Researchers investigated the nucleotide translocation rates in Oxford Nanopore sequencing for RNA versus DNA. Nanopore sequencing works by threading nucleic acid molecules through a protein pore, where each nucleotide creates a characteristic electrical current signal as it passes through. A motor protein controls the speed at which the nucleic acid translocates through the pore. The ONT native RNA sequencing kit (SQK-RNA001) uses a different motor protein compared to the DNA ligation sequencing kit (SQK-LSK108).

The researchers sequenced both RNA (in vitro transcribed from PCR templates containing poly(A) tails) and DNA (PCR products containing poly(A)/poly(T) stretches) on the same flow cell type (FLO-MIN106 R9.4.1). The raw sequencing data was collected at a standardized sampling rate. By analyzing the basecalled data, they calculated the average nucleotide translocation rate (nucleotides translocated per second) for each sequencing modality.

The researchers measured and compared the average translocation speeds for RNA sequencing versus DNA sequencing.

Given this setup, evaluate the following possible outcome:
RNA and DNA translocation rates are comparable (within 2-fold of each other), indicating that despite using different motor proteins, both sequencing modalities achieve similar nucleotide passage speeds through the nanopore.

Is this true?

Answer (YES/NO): NO